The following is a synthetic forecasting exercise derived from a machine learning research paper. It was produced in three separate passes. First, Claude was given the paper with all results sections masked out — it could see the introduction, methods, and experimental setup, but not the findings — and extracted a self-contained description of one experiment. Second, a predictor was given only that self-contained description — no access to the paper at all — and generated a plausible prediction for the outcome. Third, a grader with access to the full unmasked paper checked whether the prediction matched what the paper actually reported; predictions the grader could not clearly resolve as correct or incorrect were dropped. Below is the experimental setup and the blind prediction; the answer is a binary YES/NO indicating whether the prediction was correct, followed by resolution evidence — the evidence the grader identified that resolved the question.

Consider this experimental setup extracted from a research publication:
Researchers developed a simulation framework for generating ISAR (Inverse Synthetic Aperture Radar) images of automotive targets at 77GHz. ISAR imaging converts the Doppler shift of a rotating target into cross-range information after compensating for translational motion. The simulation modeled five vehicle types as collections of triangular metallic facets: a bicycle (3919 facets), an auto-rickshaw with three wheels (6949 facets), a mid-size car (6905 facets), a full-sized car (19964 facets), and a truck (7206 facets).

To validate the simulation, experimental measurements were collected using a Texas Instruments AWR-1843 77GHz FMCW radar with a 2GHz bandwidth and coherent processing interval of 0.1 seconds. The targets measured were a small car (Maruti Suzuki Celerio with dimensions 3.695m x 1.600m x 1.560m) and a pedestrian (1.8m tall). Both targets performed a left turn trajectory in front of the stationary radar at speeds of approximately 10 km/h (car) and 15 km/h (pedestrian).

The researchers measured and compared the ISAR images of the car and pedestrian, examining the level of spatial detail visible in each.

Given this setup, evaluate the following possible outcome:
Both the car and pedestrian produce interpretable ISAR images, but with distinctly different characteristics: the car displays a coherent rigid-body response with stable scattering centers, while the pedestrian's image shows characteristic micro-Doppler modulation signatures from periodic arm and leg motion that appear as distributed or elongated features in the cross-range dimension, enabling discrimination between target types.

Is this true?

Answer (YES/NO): YES